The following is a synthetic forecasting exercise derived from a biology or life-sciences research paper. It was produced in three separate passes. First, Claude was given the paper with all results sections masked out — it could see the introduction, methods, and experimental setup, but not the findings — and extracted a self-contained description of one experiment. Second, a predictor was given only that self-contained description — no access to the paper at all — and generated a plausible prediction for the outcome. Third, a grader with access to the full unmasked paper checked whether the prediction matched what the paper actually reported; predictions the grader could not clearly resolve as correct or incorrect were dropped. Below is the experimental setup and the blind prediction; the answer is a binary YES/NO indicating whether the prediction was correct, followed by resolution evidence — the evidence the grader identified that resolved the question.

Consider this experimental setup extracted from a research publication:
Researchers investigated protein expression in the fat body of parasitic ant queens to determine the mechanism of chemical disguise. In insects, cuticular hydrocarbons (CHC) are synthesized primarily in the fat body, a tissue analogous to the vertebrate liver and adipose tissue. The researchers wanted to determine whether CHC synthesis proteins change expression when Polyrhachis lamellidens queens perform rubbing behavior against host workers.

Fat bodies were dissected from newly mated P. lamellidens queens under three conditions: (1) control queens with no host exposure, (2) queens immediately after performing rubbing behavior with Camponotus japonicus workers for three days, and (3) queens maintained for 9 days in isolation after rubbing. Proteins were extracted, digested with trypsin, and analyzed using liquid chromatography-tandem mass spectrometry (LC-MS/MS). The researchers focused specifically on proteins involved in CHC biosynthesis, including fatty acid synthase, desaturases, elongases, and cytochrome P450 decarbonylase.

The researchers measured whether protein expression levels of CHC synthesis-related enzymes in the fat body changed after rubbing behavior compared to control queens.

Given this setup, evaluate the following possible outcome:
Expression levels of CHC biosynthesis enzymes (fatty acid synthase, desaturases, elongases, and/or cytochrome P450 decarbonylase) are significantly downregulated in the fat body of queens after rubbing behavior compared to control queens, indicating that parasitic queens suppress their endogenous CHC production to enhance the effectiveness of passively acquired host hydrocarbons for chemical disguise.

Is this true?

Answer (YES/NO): NO